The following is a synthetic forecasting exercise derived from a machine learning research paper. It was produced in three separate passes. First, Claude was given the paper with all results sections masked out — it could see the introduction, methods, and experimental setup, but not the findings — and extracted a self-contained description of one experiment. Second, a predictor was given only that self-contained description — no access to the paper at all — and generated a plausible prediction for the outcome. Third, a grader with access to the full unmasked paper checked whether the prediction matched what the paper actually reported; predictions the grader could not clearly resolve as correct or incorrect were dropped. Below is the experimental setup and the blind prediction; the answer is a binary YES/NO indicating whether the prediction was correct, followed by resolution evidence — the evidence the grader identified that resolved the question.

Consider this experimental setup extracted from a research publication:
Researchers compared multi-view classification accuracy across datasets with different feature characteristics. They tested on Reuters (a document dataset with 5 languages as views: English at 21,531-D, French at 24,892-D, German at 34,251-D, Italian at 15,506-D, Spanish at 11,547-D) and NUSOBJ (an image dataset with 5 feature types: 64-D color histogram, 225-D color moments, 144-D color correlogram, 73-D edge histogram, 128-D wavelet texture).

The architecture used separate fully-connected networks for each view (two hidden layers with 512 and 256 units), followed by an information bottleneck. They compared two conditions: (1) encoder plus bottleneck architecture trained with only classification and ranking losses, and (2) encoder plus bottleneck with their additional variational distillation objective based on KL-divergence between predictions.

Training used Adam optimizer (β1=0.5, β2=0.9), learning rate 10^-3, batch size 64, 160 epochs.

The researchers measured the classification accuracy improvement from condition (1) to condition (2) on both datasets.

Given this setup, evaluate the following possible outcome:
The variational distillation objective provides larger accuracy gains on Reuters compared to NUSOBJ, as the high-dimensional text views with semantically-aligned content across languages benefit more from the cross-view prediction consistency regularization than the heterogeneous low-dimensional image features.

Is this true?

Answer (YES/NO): YES